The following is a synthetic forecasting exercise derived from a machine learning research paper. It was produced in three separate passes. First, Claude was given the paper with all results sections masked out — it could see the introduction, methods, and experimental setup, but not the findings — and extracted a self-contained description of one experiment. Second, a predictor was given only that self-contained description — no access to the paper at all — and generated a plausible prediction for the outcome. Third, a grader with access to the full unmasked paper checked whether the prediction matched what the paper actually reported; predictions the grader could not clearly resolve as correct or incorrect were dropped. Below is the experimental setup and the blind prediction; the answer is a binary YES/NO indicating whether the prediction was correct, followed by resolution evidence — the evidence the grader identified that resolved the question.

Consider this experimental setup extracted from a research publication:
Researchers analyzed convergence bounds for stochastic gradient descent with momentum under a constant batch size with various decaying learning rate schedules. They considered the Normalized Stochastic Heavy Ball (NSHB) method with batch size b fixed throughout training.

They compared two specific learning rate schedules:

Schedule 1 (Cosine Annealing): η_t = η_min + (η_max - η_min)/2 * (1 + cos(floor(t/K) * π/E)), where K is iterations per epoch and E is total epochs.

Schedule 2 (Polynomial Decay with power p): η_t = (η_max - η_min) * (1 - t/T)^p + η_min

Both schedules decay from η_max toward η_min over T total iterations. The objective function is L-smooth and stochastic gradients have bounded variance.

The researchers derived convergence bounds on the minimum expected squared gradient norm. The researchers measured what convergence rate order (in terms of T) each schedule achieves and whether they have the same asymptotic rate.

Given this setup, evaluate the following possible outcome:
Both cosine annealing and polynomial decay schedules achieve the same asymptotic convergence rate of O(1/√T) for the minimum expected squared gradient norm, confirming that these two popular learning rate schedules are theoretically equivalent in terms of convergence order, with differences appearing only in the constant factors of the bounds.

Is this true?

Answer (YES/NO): NO